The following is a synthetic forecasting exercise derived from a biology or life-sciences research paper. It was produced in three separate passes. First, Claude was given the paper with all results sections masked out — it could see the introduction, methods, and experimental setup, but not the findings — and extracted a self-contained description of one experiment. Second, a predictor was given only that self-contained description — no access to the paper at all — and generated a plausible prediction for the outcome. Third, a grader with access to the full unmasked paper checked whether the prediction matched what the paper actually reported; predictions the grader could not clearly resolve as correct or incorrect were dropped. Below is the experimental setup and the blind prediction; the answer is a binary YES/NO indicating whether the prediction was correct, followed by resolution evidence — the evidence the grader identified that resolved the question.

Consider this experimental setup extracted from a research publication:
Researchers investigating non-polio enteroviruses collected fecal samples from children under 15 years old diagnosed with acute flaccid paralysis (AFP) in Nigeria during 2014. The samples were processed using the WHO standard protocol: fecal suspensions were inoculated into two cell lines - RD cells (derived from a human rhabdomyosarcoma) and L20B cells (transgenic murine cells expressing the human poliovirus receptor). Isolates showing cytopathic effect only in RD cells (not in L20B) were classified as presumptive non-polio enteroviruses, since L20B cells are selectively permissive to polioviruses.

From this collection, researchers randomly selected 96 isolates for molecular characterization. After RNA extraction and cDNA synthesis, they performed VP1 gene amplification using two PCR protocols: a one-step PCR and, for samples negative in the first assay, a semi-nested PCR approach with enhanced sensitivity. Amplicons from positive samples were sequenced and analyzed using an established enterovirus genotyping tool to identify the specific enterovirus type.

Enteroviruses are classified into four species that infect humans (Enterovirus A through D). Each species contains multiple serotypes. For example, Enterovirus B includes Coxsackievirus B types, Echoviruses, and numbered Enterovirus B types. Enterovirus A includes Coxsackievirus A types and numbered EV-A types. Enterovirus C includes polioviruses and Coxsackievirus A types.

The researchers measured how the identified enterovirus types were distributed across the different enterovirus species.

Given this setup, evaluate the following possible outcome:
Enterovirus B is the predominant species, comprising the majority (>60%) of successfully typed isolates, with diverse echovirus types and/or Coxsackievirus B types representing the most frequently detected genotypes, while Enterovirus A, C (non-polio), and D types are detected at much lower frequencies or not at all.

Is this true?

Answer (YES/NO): YES